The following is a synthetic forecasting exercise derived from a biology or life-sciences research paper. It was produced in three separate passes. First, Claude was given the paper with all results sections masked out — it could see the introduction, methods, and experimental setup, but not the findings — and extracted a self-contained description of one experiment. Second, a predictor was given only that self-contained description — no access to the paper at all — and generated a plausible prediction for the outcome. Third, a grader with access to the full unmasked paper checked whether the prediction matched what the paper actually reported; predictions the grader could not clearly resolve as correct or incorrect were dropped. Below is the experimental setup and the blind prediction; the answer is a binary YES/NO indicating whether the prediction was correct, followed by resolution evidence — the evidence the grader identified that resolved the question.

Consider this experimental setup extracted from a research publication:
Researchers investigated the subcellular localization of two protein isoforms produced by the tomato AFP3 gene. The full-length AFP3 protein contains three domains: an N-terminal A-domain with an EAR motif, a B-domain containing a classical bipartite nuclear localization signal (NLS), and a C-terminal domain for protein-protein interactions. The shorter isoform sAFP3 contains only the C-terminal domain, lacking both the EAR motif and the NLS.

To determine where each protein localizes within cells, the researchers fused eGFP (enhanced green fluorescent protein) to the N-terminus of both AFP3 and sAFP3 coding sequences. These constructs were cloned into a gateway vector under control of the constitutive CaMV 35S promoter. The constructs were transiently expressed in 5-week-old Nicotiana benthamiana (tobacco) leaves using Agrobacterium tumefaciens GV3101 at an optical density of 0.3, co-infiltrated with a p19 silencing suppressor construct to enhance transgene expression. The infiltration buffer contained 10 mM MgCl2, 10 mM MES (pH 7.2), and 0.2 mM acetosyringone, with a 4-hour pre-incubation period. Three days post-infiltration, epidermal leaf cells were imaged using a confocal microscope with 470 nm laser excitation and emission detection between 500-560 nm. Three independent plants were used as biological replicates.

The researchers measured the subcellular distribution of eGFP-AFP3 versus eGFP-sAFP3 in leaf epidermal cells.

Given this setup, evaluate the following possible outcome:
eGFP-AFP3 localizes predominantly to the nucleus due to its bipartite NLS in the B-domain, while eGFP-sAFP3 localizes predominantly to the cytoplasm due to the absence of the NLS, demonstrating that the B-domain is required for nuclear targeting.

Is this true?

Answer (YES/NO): NO